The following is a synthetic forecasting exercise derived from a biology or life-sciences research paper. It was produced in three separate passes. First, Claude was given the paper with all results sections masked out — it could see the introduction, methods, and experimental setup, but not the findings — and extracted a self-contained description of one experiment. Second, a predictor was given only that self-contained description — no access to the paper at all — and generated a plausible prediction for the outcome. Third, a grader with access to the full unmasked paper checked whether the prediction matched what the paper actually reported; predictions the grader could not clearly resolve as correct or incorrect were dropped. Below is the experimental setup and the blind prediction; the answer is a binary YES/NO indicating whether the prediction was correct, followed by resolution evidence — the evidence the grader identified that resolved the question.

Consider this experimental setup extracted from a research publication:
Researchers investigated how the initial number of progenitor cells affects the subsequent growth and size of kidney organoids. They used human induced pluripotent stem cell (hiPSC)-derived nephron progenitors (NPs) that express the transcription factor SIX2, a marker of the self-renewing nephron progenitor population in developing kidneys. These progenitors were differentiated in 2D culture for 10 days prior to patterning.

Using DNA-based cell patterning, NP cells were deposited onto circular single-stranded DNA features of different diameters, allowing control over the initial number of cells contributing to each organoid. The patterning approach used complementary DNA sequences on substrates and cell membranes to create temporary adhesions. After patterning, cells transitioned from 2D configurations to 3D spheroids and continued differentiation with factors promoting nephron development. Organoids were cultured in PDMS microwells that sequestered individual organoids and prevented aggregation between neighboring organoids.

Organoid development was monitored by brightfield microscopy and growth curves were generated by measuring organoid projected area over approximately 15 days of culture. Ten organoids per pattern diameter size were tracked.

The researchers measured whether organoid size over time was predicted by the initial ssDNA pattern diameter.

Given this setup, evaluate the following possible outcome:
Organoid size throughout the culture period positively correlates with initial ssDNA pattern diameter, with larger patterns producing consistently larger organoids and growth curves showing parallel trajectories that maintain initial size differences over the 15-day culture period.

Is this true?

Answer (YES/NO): YES